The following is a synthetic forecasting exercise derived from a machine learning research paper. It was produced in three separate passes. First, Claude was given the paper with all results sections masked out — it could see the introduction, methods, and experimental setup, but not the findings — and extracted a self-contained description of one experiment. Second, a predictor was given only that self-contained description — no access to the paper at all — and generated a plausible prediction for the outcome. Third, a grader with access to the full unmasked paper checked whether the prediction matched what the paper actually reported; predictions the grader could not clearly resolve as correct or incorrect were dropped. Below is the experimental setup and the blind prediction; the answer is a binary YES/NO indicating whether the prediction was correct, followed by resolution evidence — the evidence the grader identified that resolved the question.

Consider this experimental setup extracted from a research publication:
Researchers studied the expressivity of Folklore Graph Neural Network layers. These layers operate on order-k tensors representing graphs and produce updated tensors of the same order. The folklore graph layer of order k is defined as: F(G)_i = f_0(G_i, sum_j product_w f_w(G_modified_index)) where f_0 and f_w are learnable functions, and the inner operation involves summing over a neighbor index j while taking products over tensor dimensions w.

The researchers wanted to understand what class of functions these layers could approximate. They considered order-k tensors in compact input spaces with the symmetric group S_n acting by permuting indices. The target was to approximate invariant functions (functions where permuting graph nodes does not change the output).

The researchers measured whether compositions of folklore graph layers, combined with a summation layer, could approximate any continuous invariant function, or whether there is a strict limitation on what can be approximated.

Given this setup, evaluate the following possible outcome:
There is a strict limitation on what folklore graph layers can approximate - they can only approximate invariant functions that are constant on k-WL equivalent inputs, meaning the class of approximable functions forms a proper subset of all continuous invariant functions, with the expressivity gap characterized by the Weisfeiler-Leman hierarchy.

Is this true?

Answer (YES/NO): NO